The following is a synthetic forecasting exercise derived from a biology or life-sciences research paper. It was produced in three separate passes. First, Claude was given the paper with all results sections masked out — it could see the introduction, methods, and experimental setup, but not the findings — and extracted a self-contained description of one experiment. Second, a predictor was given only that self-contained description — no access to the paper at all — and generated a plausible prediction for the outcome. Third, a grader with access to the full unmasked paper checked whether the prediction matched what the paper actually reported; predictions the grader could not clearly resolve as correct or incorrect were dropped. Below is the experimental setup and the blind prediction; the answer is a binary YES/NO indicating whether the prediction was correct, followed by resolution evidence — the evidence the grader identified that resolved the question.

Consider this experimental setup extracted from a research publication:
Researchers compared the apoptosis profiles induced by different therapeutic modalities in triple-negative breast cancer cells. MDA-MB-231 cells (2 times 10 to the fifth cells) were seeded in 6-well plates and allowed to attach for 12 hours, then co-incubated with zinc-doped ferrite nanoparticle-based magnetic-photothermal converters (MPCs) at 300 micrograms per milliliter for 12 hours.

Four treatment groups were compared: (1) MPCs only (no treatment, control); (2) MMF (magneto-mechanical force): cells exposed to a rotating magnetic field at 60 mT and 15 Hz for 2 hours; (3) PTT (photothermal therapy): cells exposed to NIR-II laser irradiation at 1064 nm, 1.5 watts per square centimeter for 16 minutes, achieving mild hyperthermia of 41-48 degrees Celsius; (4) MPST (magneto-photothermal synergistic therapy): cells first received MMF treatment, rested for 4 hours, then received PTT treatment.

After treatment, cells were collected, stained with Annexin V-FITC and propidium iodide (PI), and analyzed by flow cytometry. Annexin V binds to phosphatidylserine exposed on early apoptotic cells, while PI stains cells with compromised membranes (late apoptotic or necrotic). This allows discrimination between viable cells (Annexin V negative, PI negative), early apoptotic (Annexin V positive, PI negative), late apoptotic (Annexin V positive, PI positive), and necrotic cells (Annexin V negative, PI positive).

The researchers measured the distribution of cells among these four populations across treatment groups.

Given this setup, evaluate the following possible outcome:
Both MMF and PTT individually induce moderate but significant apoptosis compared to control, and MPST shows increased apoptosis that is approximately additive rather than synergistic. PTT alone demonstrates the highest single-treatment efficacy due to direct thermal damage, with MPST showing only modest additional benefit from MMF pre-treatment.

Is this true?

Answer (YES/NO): NO